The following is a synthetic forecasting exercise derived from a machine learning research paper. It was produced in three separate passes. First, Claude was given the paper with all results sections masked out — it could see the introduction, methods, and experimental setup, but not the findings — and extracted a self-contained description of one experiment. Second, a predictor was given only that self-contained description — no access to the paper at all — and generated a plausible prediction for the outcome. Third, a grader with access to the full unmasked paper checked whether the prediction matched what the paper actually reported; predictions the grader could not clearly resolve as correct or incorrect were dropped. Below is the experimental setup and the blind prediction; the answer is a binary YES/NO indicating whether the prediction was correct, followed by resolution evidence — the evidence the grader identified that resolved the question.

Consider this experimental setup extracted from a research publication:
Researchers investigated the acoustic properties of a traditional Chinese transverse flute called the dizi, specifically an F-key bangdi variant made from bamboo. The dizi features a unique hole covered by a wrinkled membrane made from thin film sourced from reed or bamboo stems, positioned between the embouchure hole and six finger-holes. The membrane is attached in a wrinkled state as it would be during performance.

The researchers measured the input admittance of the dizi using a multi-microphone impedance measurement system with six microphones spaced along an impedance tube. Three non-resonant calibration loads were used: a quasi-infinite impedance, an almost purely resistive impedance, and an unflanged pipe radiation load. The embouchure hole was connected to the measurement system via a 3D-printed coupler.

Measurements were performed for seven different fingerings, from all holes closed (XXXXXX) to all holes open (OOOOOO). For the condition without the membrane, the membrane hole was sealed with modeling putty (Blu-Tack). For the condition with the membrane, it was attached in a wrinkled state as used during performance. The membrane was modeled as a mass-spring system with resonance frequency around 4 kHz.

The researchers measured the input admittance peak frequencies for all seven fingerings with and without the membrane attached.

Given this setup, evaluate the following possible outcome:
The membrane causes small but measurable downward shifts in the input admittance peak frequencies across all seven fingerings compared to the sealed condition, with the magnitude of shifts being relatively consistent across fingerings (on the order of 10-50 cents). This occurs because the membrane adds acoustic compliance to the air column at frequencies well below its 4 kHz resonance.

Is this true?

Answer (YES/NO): NO